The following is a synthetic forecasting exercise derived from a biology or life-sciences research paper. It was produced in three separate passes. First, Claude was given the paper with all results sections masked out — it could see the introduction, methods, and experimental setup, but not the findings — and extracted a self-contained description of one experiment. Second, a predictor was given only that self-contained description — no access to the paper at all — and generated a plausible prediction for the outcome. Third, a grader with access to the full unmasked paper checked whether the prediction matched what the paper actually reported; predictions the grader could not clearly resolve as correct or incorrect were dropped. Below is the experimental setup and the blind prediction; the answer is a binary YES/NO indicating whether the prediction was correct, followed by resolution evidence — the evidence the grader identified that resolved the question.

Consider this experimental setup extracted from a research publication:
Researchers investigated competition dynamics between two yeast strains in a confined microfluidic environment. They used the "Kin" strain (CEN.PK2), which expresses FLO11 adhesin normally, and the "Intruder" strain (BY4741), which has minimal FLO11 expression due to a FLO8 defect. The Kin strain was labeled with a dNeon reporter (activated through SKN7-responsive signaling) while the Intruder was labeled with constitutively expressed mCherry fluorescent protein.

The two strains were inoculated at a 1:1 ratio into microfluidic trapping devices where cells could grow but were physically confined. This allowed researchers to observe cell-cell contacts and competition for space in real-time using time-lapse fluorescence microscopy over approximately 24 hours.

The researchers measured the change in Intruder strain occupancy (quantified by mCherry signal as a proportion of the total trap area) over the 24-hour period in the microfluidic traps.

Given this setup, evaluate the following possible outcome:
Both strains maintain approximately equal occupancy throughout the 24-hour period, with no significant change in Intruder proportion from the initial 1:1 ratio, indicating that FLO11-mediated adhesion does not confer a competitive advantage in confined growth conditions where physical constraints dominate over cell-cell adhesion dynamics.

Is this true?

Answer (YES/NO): NO